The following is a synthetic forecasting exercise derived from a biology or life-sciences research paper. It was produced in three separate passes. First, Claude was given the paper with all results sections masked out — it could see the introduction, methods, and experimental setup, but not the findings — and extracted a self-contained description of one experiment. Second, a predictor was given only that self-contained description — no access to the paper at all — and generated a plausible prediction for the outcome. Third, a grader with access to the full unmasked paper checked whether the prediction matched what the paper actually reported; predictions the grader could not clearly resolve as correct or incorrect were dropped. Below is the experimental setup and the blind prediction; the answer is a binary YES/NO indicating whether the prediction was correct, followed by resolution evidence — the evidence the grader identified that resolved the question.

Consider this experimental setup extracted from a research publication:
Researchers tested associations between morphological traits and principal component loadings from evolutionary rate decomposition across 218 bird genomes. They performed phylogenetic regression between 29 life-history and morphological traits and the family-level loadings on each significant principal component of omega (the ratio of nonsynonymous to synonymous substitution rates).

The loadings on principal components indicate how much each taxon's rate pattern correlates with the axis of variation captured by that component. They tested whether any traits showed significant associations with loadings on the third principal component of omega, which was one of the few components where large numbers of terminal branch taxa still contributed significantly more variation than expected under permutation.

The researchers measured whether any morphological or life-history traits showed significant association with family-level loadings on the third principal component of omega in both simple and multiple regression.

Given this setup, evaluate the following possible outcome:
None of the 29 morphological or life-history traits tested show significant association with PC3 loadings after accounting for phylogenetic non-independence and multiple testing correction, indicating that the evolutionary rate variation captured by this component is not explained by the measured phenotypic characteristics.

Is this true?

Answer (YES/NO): NO